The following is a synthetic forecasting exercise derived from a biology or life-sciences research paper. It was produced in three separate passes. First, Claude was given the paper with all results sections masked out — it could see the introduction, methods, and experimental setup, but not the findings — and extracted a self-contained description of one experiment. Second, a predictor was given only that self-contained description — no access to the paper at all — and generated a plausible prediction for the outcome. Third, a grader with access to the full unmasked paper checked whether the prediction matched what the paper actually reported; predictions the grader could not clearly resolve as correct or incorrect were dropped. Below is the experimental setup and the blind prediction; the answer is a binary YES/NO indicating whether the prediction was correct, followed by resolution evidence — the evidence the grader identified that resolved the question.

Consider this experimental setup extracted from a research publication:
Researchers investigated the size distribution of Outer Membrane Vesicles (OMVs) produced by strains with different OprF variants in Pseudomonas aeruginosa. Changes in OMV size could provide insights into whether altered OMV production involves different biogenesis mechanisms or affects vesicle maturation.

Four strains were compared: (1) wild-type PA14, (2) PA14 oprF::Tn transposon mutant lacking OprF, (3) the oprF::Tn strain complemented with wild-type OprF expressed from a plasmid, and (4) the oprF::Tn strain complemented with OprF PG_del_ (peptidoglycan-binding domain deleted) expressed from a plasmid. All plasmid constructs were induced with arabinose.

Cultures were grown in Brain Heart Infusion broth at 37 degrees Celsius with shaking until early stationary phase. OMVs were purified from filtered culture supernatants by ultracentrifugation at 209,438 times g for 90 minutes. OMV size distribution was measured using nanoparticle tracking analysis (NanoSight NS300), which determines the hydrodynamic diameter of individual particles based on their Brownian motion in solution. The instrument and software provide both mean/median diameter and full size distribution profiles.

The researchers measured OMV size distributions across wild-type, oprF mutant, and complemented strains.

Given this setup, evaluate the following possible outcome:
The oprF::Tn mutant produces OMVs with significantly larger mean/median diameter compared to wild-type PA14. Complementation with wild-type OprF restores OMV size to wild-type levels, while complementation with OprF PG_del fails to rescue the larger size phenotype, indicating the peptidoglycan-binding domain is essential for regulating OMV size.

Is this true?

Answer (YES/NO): YES